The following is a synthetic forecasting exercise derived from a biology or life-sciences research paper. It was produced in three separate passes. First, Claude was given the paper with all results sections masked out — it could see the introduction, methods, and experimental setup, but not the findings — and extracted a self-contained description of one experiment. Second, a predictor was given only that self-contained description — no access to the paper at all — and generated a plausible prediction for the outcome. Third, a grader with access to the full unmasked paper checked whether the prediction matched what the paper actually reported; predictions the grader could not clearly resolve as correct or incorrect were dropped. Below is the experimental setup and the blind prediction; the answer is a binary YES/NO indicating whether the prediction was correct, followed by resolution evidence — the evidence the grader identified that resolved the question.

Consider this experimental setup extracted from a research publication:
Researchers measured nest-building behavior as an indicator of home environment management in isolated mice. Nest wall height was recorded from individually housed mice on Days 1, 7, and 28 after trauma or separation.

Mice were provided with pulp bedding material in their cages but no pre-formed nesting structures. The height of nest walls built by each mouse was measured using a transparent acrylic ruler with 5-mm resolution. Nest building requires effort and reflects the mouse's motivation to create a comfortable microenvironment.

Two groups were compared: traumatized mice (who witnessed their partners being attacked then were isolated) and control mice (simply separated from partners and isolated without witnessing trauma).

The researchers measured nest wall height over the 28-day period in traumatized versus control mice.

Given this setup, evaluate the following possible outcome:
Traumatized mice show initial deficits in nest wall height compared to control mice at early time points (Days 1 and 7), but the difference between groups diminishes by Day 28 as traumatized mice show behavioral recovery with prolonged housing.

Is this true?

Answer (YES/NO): NO